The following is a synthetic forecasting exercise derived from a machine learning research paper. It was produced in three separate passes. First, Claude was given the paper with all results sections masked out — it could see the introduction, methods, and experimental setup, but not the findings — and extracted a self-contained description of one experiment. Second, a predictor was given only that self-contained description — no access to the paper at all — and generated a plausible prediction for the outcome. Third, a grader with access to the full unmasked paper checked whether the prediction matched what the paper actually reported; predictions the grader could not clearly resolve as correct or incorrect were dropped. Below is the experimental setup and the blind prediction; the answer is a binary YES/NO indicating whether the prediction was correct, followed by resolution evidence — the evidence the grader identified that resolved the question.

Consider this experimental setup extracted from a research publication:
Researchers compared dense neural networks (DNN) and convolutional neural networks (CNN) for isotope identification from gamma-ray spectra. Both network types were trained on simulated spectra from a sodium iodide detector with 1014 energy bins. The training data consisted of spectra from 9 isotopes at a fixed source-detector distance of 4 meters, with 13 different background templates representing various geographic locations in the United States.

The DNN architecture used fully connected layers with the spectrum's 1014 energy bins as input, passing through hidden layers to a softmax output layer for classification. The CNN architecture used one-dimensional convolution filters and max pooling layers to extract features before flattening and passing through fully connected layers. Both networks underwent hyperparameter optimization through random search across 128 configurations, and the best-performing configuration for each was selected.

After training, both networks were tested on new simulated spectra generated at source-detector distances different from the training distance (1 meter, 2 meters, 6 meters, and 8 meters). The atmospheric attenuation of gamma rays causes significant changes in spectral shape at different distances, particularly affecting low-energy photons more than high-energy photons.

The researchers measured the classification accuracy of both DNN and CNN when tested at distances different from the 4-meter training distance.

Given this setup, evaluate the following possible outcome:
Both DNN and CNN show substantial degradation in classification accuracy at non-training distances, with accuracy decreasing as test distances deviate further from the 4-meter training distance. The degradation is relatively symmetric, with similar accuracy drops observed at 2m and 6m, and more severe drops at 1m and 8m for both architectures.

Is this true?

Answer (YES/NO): NO